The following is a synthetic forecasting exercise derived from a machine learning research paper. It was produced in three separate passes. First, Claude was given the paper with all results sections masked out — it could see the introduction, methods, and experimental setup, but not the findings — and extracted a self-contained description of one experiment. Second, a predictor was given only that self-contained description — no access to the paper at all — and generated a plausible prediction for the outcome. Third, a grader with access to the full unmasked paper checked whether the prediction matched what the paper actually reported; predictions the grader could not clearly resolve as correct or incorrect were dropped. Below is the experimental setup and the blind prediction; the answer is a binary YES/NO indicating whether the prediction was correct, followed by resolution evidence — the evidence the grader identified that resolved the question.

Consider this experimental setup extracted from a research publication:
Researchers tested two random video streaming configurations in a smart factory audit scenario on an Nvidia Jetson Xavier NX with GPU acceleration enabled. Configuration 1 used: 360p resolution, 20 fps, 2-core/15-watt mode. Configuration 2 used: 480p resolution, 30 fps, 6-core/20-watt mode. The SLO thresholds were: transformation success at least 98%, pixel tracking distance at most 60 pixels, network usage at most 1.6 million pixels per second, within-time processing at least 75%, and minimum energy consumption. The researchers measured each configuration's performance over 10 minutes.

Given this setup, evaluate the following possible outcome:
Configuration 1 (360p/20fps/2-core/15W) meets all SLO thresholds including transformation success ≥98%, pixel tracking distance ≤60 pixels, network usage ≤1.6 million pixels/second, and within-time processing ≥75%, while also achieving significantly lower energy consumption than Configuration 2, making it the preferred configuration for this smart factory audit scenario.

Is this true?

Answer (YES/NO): NO